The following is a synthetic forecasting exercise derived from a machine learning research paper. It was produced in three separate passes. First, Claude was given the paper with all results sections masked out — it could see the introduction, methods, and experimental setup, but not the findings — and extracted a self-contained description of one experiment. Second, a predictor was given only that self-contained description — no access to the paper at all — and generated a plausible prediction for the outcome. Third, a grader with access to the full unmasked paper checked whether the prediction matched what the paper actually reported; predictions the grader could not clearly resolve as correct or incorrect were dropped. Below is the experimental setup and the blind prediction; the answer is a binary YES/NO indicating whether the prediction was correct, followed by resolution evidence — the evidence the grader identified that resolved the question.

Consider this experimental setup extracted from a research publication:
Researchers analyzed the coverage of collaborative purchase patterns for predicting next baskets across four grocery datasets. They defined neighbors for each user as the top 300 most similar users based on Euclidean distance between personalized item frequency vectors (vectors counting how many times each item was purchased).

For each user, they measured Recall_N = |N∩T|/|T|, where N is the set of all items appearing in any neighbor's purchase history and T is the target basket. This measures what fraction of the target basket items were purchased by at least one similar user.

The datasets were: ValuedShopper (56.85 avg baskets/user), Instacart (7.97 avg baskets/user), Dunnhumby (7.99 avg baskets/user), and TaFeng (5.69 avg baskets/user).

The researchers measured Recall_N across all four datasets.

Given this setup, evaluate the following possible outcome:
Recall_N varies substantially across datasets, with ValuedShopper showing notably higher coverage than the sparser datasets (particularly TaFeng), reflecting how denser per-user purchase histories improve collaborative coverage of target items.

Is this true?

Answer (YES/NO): NO